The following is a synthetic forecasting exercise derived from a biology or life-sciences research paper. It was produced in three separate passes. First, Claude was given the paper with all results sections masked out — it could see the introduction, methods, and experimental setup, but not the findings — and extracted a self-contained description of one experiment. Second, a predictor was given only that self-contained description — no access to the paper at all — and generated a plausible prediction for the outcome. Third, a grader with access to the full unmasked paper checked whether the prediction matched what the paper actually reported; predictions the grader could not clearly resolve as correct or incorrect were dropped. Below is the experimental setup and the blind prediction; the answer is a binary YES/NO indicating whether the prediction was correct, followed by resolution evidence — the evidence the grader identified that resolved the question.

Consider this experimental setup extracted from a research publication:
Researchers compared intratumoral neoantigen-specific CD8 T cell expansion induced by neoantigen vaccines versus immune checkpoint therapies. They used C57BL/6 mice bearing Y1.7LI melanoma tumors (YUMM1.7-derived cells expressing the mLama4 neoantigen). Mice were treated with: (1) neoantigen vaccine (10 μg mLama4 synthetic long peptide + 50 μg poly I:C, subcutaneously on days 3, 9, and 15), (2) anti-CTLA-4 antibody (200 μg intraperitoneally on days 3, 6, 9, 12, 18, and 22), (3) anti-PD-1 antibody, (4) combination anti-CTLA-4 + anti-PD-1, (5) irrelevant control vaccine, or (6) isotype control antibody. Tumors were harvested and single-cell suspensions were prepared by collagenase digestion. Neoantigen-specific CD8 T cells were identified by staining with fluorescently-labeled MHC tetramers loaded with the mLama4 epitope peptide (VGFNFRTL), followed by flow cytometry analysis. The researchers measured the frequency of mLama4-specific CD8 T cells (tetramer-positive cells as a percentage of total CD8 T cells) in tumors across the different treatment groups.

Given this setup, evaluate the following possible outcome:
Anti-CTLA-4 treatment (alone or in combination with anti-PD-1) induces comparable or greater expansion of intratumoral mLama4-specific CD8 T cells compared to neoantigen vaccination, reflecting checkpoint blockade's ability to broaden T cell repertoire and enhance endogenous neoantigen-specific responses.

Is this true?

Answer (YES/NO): NO